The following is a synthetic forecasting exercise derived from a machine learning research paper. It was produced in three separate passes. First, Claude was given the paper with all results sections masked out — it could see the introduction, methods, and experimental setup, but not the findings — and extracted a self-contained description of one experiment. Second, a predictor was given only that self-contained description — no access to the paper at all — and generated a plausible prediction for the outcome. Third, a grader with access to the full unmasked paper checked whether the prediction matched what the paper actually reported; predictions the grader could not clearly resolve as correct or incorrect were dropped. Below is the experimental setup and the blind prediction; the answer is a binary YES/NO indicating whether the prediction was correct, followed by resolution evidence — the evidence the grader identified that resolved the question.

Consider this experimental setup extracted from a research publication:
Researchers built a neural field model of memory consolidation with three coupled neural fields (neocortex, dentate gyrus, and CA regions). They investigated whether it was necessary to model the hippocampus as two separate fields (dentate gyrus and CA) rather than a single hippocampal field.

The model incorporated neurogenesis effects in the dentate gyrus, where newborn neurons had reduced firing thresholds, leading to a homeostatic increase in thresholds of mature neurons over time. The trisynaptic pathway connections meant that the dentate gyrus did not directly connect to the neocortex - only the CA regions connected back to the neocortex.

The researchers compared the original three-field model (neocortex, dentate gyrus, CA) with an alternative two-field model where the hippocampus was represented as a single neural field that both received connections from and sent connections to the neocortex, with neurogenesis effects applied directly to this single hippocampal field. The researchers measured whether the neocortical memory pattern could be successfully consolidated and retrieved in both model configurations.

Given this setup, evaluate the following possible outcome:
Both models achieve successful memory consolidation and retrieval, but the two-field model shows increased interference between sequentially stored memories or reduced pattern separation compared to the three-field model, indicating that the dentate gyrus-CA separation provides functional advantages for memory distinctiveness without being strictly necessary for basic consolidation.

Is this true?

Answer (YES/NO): NO